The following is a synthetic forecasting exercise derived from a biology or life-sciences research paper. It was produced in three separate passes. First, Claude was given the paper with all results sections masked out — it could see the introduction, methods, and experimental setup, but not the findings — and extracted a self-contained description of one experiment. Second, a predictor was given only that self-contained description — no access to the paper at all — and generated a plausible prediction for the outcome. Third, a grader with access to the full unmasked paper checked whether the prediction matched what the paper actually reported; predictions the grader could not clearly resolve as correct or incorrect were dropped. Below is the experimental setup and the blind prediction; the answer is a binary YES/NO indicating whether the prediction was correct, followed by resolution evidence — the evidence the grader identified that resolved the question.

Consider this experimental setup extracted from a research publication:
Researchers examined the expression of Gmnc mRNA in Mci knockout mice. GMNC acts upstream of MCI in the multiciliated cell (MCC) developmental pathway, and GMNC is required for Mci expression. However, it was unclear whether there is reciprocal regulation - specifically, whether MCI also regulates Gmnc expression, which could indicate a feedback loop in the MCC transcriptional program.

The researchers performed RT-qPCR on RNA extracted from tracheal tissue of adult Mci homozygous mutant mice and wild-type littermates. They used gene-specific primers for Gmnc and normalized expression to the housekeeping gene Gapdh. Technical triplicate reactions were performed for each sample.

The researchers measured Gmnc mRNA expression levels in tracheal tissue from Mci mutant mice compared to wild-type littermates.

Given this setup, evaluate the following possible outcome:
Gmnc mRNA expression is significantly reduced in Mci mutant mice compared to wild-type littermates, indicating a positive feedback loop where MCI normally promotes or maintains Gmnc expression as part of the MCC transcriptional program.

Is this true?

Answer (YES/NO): NO